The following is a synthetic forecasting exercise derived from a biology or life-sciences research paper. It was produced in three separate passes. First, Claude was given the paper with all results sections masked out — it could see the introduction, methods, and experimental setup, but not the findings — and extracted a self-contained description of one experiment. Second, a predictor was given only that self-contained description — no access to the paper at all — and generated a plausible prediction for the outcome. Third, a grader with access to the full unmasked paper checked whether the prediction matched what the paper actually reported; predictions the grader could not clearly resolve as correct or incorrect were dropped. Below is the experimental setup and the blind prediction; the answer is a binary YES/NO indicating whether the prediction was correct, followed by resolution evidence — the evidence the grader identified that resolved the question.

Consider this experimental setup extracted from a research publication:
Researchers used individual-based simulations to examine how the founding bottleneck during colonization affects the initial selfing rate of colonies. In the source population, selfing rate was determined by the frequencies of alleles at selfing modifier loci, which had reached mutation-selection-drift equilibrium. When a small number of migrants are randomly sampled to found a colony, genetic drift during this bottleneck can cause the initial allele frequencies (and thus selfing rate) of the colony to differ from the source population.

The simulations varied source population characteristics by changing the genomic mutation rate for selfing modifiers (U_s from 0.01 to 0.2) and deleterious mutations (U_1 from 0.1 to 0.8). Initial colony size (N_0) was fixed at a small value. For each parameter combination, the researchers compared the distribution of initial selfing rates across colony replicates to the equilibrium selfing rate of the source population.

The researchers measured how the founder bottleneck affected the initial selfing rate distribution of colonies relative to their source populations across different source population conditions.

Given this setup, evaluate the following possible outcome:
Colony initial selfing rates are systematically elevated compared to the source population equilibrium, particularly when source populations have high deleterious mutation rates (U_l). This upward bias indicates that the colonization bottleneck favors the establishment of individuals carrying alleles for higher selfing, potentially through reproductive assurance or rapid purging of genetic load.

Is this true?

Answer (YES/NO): NO